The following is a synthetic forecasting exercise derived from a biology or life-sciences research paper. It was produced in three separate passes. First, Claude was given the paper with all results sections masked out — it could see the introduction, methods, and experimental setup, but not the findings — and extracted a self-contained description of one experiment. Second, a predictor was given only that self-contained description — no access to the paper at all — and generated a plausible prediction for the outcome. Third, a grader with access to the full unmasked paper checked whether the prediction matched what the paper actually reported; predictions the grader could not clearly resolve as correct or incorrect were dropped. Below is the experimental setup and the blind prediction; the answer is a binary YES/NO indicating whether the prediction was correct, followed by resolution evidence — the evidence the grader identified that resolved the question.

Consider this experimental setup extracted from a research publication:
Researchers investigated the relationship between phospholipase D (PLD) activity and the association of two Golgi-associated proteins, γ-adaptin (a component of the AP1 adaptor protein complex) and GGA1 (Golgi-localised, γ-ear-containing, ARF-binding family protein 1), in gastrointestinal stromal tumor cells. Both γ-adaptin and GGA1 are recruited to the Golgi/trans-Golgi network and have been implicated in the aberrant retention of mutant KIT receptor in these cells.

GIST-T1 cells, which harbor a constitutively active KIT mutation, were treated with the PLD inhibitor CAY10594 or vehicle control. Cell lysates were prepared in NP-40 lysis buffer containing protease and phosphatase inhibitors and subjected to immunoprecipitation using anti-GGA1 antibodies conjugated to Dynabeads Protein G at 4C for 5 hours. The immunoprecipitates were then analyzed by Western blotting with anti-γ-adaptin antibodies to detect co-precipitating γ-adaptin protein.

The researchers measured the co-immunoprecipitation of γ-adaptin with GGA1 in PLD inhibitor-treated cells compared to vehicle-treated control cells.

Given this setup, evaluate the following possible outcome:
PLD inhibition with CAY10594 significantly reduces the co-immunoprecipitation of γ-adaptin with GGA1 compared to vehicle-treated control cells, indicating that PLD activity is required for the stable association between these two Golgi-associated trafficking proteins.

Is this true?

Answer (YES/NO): YES